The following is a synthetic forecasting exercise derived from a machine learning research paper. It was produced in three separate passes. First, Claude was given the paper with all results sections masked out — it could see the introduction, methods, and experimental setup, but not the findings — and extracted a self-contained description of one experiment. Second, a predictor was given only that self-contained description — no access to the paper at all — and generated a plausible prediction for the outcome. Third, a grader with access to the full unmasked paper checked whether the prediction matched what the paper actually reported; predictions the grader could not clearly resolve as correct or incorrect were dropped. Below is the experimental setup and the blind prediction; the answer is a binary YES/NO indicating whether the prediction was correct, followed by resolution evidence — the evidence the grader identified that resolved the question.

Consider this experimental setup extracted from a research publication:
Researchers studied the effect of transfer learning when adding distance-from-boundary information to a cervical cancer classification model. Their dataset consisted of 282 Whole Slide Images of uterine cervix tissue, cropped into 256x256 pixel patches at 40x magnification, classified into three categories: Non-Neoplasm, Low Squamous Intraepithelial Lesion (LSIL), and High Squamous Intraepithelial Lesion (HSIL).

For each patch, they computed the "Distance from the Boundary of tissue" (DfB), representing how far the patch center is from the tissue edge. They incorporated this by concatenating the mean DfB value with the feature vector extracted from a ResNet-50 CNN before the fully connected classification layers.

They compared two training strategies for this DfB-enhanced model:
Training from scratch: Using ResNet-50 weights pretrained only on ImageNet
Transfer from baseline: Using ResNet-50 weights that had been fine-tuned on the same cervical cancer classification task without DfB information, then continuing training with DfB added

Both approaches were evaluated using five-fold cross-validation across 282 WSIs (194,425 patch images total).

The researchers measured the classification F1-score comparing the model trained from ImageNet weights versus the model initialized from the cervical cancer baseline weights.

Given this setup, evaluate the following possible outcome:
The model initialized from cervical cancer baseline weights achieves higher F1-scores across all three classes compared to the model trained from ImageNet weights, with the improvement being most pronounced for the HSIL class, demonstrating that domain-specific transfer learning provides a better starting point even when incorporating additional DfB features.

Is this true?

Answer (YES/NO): NO